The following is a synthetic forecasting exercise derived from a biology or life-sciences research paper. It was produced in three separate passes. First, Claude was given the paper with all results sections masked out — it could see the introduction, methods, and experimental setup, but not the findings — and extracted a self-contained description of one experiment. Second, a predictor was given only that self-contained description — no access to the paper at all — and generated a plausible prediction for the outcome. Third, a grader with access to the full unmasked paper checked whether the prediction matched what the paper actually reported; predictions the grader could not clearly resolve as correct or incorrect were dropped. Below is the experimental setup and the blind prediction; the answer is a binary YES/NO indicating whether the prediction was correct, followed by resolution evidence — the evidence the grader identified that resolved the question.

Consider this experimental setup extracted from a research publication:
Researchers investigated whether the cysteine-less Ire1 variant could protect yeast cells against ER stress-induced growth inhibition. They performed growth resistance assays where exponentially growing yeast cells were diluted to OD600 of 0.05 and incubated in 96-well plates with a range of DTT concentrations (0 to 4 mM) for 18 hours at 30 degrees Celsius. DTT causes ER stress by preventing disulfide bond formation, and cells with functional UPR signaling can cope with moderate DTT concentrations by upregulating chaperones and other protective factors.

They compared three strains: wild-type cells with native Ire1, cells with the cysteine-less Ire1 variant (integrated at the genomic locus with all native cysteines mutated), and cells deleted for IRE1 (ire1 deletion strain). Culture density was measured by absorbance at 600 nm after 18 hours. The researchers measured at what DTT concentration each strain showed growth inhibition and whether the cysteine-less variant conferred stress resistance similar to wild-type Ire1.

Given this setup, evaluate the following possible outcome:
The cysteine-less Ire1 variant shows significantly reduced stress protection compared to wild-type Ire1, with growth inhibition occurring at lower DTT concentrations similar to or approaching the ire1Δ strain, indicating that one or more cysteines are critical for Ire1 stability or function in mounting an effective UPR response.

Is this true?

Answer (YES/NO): NO